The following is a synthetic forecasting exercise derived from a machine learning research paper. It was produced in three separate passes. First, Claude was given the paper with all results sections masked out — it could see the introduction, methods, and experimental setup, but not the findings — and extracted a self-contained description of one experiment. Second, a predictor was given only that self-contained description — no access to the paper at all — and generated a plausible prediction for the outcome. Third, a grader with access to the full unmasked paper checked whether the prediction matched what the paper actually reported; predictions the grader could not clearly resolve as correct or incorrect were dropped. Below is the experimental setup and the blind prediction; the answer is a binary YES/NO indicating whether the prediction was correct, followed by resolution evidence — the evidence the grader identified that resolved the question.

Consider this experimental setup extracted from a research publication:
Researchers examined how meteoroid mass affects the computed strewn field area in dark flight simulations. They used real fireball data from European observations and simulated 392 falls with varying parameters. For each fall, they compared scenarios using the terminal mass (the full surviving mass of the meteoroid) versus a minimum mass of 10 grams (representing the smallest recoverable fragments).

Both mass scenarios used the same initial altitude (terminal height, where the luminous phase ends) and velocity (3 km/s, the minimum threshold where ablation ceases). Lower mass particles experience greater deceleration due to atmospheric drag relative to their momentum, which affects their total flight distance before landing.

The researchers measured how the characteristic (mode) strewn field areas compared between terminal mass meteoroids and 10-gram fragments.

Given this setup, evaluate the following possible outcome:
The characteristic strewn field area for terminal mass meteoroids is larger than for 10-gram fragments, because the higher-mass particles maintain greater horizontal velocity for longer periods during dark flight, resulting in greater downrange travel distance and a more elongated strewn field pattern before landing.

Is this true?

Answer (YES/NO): YES